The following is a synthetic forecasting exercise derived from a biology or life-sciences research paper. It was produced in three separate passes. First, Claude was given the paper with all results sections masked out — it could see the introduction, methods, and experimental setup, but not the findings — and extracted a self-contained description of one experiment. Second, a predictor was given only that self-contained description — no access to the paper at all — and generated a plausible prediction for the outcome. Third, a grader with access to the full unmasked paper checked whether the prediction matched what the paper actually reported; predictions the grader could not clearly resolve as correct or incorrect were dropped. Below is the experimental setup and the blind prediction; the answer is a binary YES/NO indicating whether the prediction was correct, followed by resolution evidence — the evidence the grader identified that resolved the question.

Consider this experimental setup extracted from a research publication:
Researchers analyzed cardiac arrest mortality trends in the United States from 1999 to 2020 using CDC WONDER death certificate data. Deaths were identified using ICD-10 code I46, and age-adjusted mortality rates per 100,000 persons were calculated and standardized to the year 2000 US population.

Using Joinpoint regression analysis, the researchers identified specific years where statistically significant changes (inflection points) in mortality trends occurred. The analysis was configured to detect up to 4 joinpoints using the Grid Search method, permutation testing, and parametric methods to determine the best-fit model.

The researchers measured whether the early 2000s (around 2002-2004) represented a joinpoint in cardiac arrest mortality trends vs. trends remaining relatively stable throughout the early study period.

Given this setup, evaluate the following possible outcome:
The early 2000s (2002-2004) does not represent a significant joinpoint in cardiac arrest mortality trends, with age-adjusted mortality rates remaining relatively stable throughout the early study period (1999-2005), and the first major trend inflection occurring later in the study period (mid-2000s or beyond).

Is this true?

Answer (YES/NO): YES